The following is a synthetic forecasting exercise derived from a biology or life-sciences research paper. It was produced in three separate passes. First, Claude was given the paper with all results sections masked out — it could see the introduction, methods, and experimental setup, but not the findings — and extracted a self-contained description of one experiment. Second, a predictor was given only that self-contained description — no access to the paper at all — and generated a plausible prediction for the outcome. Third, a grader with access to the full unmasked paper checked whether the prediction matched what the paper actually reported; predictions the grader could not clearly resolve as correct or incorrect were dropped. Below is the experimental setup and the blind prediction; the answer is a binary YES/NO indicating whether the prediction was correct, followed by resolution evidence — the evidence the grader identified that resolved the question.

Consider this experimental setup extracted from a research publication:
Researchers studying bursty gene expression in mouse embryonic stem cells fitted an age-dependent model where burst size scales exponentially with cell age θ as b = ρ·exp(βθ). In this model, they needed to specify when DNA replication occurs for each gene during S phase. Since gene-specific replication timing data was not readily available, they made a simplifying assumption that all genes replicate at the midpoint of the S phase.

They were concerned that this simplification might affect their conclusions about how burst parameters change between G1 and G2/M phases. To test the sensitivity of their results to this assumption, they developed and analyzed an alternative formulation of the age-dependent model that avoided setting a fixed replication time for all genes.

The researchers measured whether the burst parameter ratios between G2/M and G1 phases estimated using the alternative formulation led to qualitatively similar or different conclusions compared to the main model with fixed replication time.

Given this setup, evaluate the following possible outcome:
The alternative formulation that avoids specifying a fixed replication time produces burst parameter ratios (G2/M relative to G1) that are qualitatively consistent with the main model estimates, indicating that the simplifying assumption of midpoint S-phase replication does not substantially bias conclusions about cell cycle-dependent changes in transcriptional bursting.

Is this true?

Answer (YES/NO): YES